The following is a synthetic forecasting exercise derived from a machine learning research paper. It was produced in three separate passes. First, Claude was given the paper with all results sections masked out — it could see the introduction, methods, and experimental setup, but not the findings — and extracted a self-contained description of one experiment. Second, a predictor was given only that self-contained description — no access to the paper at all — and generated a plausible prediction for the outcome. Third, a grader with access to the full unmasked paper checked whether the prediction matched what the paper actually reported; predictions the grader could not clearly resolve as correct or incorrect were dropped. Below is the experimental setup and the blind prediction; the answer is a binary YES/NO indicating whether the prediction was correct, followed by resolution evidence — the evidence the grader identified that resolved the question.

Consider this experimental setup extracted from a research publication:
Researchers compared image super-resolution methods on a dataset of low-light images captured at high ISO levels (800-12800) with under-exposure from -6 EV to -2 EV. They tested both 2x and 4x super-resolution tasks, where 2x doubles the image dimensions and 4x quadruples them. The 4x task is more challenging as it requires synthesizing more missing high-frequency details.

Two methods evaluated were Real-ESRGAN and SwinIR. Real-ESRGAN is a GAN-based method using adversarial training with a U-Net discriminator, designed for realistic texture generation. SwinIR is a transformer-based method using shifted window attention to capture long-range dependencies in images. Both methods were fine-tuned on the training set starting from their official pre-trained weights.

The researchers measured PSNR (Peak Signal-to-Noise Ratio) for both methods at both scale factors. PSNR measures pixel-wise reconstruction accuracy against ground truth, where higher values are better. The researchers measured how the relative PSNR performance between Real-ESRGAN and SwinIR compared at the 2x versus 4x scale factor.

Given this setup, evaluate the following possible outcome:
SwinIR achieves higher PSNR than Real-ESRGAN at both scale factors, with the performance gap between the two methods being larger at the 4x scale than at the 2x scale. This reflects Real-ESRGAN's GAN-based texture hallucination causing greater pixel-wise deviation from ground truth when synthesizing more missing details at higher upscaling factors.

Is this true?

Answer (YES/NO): NO